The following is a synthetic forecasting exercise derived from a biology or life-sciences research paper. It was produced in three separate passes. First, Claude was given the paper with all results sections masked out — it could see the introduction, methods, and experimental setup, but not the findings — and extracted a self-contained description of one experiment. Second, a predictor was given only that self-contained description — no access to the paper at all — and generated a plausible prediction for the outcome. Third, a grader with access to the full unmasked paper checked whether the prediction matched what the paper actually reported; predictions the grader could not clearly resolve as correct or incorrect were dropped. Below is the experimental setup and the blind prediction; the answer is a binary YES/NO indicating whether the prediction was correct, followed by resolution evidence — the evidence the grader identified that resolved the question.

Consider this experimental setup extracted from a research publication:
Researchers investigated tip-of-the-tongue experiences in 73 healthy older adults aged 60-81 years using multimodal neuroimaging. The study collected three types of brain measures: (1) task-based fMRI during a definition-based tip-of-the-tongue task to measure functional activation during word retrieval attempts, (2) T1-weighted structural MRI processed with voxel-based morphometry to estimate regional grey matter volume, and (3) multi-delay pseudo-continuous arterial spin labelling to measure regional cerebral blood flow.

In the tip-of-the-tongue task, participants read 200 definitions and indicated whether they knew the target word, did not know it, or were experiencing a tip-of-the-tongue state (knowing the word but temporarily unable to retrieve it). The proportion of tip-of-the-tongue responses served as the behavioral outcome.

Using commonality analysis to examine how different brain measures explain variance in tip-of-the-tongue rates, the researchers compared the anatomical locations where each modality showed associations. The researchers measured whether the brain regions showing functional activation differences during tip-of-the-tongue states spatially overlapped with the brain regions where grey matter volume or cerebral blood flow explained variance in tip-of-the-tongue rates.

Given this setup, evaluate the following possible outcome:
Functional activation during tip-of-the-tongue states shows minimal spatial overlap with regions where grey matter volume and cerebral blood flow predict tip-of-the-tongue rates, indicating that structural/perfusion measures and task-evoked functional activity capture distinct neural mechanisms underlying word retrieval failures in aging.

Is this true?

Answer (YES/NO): YES